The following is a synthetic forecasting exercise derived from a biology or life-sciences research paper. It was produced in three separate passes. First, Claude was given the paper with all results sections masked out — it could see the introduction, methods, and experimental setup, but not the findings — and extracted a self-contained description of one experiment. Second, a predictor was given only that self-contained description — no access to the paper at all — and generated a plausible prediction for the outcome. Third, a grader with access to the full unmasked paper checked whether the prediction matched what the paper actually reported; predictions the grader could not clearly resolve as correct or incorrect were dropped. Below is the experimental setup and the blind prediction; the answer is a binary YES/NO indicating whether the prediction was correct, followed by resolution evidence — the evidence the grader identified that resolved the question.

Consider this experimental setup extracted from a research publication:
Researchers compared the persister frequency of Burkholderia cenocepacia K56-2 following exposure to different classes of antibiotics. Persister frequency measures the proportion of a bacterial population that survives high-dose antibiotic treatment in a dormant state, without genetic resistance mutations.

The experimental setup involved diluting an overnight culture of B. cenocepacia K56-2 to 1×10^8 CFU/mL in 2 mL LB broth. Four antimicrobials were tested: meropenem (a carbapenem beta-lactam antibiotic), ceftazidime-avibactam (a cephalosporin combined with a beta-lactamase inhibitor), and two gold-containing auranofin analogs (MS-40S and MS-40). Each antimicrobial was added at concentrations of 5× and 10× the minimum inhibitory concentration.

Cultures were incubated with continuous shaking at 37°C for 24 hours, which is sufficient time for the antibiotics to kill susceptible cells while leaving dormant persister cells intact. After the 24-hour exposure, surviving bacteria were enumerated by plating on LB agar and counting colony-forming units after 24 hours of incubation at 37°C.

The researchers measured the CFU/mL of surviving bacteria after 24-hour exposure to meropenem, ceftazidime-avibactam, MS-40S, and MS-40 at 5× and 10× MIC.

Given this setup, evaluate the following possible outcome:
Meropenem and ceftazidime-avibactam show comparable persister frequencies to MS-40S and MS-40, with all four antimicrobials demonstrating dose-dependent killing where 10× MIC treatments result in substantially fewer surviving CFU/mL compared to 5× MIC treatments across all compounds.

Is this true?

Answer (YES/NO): NO